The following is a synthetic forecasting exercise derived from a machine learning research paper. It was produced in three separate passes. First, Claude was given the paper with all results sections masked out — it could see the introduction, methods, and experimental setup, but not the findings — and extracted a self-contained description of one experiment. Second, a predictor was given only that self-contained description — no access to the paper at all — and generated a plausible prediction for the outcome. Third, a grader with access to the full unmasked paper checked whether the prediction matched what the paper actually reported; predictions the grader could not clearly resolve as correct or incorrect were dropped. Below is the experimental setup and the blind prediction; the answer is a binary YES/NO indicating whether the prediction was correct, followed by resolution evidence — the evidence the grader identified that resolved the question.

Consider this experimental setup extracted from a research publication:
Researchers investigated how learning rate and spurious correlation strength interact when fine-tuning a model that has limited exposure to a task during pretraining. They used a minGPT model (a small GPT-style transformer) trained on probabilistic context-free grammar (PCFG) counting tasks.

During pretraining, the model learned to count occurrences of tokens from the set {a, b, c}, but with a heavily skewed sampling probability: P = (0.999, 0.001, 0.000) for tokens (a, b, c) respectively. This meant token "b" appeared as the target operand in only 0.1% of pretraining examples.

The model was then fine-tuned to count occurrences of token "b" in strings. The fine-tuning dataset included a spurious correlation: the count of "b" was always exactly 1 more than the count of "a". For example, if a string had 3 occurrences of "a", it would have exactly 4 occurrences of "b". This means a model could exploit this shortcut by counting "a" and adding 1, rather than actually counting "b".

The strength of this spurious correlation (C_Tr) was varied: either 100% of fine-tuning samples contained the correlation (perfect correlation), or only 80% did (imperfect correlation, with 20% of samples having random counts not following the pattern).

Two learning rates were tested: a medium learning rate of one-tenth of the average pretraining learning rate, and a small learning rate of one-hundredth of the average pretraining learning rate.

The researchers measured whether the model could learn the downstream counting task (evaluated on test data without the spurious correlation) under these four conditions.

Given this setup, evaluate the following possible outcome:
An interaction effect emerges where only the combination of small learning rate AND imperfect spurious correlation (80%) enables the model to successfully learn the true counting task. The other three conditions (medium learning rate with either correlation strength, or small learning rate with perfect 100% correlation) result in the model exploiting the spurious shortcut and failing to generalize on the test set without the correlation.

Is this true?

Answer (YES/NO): NO